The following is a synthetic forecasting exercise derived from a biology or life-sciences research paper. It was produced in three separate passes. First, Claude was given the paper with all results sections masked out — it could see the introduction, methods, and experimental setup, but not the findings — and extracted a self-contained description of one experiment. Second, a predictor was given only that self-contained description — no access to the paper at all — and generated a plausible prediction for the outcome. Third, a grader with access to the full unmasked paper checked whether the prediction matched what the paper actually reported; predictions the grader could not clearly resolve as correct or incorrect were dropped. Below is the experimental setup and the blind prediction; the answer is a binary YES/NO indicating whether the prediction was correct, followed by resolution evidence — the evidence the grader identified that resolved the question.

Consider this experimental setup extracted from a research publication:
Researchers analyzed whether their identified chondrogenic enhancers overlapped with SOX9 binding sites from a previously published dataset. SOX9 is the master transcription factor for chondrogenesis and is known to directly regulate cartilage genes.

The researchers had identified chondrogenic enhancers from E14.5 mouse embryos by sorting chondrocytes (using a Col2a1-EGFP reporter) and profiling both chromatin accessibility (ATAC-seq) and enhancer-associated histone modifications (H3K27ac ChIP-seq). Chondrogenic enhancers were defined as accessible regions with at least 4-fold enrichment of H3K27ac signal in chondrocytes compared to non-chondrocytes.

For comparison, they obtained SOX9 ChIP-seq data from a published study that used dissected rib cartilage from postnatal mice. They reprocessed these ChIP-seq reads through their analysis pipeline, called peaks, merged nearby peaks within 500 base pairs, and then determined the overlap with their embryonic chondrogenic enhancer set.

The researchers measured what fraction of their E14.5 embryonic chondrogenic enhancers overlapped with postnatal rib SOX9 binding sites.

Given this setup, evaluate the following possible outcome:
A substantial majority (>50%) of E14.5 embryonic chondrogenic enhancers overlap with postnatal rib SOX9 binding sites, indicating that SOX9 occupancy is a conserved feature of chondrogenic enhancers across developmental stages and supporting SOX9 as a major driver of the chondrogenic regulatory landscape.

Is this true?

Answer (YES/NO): NO